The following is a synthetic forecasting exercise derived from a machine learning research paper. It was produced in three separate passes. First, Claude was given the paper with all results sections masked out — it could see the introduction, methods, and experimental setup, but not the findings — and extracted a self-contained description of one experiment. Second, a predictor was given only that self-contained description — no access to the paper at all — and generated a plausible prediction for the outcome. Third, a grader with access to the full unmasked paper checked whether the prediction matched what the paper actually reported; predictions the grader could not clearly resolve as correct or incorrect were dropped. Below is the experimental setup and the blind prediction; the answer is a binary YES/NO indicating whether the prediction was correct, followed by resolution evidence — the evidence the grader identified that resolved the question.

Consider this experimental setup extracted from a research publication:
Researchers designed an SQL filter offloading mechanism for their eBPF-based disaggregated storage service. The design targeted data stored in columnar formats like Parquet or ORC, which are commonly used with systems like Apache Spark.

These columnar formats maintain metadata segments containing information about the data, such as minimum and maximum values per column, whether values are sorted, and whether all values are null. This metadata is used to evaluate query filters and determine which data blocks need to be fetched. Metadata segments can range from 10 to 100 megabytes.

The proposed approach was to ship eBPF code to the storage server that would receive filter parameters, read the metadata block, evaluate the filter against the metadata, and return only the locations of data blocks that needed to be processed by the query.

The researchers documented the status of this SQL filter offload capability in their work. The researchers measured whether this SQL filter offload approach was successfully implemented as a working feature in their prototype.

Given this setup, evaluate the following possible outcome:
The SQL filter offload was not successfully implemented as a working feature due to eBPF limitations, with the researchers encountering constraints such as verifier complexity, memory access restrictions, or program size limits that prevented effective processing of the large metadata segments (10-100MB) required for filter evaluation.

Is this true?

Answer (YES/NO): YES